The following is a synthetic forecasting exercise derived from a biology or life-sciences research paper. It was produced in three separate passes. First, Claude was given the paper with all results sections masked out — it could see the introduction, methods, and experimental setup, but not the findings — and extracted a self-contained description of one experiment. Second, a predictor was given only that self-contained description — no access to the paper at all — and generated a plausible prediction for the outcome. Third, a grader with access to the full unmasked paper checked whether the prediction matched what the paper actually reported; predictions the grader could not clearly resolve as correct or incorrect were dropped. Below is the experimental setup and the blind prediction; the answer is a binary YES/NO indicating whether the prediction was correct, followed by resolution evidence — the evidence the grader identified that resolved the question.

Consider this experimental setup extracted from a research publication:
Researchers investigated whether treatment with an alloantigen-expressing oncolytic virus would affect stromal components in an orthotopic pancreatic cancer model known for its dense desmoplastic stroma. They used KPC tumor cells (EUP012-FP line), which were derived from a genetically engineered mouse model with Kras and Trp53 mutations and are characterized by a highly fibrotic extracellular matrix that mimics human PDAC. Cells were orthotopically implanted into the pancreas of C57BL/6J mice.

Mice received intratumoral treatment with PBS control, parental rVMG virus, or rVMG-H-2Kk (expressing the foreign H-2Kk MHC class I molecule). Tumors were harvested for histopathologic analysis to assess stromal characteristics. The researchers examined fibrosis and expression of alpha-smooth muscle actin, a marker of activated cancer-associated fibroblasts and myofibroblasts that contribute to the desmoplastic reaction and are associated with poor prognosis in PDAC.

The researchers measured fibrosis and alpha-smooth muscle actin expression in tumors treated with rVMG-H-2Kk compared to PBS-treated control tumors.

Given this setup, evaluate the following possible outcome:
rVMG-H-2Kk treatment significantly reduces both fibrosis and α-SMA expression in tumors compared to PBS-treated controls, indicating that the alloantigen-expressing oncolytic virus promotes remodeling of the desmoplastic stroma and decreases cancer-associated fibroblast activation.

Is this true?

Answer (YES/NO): YES